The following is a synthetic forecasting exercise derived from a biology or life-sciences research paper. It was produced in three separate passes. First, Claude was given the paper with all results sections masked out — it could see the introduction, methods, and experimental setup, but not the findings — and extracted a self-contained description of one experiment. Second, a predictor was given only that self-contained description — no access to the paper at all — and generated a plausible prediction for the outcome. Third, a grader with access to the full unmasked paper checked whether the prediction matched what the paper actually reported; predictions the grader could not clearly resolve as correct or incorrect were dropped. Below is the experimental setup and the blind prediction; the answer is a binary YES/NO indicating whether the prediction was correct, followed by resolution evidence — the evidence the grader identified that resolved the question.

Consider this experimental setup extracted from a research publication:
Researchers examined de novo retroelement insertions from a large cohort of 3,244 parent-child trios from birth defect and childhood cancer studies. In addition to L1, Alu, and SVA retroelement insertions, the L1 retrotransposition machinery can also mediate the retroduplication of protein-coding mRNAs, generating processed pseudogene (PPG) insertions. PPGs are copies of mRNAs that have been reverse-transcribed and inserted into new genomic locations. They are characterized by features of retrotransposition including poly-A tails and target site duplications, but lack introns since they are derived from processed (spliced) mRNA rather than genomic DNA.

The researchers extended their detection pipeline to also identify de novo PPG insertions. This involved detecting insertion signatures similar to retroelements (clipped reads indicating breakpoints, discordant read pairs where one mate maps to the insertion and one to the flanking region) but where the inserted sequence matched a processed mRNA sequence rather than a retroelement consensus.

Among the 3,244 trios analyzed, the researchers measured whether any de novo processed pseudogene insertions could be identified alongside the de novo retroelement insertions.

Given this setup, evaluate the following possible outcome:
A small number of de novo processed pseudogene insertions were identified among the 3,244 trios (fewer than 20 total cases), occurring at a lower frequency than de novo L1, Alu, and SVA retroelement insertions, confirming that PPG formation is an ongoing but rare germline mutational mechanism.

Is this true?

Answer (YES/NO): YES